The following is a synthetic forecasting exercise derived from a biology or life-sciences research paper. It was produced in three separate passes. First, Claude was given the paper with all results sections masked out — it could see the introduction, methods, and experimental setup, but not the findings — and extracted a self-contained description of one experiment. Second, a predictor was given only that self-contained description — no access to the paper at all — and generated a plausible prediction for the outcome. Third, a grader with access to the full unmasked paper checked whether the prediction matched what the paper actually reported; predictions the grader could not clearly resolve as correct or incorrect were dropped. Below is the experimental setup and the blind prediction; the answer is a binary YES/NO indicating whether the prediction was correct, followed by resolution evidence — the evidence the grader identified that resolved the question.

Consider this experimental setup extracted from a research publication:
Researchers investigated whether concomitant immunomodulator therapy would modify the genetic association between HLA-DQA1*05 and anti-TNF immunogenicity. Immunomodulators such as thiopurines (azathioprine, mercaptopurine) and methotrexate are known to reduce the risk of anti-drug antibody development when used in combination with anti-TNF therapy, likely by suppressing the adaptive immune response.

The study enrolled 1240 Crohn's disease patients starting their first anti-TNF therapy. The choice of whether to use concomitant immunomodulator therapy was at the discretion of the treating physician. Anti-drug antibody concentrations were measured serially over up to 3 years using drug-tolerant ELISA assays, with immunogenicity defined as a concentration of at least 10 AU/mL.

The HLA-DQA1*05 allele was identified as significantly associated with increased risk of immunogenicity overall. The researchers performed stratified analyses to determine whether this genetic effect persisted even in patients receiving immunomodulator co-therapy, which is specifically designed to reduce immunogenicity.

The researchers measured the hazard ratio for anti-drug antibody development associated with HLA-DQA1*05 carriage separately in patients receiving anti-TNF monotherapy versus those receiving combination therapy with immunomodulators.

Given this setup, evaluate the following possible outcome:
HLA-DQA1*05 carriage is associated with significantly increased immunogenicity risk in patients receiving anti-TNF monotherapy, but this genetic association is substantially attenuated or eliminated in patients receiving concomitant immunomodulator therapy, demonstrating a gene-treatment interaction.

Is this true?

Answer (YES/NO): NO